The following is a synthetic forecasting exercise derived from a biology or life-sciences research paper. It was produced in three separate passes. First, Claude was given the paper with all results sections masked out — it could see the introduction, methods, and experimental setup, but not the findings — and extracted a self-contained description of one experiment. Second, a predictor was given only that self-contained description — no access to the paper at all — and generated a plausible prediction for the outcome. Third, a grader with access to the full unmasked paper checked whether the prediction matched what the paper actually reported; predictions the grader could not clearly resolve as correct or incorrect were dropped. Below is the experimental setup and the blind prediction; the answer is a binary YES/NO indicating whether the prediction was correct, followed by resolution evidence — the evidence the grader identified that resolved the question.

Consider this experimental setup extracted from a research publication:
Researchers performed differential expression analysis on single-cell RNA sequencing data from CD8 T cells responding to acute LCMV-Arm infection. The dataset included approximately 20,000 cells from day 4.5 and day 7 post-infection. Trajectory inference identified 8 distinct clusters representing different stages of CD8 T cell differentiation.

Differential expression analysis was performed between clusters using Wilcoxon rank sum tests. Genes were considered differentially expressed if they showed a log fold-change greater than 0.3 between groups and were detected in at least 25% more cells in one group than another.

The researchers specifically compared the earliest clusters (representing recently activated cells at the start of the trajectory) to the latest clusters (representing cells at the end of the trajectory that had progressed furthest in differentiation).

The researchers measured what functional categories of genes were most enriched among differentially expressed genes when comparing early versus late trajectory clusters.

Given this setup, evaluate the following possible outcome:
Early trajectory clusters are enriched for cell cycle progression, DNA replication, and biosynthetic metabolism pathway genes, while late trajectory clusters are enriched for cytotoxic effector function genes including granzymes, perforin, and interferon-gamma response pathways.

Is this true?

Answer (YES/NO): NO